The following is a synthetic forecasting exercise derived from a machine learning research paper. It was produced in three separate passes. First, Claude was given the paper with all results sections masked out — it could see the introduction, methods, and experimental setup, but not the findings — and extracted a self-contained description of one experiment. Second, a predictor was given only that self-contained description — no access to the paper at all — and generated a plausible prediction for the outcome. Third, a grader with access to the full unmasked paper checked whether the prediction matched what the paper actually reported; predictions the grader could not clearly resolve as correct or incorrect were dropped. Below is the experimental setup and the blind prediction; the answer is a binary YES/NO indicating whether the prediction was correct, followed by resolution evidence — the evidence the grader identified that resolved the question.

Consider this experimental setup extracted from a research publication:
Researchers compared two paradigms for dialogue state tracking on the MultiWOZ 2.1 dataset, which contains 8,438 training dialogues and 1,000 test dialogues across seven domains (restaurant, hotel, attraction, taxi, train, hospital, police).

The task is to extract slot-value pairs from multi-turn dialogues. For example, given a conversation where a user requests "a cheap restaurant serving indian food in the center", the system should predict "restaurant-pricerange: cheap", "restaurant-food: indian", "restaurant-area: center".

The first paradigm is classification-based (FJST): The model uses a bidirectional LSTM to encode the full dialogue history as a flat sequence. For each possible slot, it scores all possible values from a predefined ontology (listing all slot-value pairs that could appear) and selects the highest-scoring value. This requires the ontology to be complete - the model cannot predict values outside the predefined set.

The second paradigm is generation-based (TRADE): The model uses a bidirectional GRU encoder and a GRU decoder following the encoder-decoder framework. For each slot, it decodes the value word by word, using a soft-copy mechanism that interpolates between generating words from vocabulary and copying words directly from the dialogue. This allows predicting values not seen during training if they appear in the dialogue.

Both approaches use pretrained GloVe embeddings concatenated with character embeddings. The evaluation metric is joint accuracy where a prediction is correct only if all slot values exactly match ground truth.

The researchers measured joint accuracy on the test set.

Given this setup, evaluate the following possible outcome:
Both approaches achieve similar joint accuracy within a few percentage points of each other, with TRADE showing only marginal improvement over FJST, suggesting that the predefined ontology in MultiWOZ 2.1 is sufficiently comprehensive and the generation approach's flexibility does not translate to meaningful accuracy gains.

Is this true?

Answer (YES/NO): NO